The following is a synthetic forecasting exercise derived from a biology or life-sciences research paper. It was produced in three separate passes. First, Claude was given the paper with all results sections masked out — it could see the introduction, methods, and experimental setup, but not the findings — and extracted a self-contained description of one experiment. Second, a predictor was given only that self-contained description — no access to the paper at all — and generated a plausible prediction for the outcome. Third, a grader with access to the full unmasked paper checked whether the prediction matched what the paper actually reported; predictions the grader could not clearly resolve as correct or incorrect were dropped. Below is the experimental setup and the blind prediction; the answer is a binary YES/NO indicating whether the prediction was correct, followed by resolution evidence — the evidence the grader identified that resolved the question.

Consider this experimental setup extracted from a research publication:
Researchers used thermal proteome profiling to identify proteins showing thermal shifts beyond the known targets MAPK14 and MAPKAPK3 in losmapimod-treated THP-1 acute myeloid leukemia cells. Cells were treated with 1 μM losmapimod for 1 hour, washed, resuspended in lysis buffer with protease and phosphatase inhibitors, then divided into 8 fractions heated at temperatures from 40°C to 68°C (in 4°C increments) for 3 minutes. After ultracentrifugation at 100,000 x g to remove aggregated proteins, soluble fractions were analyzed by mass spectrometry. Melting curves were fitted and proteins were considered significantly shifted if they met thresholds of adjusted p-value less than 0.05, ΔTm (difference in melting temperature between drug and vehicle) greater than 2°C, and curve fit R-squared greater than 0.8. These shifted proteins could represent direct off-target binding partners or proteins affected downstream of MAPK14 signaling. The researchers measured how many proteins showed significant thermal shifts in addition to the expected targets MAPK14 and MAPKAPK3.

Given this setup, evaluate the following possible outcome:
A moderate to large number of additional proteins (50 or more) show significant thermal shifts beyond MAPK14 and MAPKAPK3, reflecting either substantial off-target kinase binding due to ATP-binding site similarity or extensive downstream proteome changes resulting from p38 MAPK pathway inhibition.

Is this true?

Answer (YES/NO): NO